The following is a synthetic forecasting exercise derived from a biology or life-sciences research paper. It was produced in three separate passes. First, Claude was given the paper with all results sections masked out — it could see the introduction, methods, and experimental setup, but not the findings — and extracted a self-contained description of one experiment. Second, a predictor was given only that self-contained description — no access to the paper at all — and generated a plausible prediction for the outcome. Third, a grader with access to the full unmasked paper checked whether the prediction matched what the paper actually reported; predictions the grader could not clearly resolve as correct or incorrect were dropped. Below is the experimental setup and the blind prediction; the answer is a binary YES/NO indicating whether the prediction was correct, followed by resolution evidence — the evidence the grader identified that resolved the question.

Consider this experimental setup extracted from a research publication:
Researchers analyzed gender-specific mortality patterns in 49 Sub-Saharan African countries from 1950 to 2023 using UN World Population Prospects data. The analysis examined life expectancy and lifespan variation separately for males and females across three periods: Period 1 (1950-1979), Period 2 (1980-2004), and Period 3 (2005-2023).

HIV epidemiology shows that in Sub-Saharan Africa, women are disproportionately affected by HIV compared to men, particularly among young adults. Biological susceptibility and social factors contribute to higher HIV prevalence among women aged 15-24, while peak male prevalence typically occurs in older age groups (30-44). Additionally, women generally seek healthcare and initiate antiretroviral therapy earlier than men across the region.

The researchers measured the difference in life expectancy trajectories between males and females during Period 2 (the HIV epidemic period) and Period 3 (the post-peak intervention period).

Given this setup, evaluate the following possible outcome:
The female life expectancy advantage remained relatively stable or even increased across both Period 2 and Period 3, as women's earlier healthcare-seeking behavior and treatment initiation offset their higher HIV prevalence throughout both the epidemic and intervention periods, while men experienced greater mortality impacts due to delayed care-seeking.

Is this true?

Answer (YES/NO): NO